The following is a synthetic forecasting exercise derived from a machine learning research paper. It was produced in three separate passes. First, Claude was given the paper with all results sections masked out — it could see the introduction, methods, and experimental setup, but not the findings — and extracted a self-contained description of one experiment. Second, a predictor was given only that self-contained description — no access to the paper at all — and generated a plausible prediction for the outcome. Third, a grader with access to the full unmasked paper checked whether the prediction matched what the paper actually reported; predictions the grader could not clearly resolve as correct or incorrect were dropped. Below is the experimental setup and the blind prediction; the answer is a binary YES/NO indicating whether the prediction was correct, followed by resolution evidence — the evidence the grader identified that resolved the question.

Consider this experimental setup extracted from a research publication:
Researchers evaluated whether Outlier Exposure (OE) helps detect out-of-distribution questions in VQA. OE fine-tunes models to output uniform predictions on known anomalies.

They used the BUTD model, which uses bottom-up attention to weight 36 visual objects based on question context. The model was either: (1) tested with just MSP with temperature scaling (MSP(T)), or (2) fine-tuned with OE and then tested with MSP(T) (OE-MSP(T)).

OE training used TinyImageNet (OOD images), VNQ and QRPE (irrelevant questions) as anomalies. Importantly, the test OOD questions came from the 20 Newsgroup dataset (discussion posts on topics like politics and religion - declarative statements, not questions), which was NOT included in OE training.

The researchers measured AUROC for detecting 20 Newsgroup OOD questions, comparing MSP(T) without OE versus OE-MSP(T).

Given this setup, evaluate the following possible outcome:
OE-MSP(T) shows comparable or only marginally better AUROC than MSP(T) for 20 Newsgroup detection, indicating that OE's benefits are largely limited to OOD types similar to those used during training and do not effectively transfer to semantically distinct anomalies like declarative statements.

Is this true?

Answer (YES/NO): NO